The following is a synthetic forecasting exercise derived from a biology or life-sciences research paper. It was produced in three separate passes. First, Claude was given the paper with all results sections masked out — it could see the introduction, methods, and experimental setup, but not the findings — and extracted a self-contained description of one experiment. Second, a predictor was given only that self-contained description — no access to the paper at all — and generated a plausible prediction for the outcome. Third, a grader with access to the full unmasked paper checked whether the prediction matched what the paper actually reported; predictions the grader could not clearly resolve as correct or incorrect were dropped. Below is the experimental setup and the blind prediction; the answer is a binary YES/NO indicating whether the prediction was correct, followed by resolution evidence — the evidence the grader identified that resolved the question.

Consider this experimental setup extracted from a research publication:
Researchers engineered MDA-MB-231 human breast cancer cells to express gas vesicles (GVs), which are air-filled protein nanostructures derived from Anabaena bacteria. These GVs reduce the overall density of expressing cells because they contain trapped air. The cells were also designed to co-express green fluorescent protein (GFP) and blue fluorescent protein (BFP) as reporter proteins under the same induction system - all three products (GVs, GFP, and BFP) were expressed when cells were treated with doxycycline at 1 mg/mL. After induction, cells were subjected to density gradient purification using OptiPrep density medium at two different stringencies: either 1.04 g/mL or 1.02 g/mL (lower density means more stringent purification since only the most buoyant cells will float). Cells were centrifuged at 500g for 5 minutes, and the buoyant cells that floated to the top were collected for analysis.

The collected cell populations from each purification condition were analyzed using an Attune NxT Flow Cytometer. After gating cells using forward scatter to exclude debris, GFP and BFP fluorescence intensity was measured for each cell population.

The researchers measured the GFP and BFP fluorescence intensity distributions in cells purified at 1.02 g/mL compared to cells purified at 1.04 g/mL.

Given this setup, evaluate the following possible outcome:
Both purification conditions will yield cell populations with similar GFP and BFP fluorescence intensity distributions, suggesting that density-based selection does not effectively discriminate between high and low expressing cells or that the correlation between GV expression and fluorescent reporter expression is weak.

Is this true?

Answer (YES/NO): YES